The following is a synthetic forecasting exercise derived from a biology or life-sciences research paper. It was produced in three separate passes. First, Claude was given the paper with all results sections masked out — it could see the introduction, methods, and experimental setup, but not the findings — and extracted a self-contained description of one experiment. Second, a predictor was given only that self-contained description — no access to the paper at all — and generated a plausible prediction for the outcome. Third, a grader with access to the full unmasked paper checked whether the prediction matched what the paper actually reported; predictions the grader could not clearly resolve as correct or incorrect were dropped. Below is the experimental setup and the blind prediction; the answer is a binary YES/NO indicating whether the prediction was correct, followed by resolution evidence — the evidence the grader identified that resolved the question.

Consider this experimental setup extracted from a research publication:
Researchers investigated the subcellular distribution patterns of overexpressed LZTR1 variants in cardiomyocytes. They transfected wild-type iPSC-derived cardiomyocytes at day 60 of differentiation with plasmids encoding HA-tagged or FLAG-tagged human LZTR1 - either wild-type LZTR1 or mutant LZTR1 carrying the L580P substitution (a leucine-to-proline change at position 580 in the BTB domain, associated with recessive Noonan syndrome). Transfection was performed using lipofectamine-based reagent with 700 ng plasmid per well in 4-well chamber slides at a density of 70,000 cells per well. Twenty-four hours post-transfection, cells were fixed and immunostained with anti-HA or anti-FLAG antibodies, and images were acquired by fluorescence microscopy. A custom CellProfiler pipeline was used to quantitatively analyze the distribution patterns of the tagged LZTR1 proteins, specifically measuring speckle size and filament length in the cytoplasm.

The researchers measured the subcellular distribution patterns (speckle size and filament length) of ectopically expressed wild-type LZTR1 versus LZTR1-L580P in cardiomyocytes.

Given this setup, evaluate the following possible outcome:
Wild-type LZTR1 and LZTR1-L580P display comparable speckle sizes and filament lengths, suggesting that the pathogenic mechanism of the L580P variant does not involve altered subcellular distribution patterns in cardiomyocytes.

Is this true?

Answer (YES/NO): NO